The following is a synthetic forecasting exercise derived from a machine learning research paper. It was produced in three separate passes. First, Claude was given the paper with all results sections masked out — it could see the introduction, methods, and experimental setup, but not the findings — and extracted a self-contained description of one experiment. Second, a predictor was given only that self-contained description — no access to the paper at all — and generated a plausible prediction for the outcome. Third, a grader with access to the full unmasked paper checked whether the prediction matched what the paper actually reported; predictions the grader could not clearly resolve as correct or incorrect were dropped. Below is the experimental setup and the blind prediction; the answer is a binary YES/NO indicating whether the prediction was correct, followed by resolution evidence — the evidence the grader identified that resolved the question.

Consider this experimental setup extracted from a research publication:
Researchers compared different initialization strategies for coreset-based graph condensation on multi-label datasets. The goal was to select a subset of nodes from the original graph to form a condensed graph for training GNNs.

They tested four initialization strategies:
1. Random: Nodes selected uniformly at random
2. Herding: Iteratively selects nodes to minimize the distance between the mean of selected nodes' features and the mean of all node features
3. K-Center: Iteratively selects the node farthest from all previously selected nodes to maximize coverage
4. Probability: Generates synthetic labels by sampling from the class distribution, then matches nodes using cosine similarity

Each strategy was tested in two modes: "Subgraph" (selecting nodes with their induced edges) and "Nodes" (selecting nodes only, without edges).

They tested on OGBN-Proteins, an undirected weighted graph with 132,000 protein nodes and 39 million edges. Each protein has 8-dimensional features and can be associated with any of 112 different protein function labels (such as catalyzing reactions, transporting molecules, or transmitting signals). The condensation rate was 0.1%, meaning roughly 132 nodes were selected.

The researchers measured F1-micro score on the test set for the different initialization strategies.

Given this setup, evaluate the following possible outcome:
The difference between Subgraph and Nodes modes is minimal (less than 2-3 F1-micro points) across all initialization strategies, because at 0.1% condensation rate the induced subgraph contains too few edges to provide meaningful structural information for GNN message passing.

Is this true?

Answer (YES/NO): NO